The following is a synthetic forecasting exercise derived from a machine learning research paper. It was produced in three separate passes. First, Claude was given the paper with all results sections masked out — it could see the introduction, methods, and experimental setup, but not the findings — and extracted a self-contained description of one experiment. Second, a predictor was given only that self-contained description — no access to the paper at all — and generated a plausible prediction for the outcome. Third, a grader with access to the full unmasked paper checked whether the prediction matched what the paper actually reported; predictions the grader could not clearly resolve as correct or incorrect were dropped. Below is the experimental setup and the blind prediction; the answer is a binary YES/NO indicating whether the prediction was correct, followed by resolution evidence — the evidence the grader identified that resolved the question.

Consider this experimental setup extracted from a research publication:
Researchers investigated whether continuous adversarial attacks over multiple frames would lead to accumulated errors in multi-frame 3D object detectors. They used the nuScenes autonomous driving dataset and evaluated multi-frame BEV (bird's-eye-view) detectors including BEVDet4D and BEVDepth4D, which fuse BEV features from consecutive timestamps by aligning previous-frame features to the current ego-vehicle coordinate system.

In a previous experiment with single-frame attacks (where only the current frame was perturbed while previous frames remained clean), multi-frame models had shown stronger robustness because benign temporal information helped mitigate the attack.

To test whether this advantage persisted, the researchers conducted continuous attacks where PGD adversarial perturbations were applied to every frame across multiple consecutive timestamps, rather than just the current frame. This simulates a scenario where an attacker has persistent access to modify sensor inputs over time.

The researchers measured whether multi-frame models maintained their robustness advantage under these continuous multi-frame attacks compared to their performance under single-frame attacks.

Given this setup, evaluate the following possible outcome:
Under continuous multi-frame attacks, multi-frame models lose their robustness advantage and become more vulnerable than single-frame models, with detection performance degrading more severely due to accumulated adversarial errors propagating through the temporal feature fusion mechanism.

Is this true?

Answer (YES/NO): YES